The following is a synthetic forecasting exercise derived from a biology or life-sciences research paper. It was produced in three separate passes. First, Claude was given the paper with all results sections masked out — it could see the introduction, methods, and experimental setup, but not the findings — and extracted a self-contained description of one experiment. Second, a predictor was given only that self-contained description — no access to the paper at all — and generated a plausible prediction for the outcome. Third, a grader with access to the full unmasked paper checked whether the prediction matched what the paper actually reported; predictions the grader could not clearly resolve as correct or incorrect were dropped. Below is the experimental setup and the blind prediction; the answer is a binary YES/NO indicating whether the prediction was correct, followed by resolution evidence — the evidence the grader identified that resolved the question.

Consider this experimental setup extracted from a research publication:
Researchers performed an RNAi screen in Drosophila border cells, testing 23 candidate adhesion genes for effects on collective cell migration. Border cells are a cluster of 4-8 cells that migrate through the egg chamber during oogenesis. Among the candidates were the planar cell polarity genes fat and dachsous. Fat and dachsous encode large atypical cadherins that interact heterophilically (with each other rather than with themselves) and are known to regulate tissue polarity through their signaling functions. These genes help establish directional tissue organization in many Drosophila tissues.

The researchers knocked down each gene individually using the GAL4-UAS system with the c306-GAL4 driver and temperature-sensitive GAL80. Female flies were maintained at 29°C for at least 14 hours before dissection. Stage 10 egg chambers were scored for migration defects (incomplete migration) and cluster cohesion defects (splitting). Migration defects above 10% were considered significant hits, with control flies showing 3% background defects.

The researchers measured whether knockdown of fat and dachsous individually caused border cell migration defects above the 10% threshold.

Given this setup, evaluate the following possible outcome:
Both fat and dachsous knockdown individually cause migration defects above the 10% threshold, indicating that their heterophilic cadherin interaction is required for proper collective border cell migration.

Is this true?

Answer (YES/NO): NO